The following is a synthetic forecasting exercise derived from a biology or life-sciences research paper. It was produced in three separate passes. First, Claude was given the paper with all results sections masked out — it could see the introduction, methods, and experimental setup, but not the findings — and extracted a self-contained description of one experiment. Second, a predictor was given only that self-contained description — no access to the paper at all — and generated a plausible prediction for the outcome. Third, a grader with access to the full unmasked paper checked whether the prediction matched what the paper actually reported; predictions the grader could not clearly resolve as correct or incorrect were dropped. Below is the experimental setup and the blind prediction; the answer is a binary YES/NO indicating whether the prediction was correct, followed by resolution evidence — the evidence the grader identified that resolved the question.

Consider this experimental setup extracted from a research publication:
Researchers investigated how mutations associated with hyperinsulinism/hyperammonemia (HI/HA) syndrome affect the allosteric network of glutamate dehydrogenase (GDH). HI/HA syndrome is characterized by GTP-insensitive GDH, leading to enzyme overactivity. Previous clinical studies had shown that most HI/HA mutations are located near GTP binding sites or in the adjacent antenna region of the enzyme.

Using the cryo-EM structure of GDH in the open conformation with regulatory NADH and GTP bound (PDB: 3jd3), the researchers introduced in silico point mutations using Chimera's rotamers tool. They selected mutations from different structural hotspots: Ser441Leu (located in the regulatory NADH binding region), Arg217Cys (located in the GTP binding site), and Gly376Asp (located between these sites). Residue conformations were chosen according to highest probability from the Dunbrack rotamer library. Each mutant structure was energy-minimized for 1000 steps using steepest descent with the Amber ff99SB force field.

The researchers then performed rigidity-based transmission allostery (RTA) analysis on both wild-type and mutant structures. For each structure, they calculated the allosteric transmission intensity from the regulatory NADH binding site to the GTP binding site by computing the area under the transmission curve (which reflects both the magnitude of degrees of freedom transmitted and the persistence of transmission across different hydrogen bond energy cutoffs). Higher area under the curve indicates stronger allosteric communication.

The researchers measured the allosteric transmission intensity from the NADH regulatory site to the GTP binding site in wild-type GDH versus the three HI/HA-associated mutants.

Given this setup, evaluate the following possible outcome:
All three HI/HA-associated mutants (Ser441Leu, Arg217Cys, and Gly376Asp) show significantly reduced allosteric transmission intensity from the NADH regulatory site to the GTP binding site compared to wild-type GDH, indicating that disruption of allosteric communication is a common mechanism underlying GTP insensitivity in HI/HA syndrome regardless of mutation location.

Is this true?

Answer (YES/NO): YES